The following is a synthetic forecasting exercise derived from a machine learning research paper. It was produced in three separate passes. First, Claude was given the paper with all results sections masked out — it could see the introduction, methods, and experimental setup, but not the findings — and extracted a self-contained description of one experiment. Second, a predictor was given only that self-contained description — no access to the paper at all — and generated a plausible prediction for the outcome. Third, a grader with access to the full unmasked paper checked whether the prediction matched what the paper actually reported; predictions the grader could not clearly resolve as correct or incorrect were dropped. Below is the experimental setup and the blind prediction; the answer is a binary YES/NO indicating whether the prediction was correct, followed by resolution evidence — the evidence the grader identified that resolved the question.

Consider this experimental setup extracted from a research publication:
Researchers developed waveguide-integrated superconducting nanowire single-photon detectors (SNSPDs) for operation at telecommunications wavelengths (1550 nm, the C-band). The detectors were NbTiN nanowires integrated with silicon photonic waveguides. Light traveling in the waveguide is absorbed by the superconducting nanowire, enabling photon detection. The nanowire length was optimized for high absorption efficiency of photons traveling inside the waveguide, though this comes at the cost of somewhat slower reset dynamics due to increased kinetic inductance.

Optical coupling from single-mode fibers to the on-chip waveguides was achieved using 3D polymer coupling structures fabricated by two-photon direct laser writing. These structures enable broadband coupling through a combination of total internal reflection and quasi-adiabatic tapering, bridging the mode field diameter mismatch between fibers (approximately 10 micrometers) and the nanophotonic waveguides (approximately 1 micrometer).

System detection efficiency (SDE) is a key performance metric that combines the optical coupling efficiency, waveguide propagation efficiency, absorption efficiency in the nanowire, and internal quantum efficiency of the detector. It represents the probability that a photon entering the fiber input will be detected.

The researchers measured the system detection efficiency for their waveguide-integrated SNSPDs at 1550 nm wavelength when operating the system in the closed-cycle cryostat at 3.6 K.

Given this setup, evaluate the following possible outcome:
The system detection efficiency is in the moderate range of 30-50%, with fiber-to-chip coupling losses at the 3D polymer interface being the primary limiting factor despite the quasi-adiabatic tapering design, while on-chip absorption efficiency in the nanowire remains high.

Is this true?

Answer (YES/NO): NO